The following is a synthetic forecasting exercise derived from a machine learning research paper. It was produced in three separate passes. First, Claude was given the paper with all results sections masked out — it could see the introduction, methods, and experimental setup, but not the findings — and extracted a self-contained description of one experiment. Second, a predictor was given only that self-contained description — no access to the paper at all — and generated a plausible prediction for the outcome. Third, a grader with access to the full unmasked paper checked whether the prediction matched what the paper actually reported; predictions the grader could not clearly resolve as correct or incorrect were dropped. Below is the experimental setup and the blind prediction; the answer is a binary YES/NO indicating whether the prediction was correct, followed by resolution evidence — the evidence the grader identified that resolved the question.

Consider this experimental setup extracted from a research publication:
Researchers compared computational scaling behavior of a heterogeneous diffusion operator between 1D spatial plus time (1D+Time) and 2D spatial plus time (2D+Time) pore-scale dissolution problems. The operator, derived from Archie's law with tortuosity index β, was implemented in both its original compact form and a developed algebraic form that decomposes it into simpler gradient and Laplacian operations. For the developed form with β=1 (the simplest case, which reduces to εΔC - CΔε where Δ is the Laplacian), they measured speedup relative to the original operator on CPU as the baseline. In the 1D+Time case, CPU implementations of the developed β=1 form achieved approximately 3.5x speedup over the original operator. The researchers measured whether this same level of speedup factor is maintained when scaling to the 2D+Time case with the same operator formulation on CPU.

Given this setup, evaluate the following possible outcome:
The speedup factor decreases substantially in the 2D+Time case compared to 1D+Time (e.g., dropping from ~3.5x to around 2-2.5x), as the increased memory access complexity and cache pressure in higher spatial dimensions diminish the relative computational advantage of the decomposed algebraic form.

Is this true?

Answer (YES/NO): NO